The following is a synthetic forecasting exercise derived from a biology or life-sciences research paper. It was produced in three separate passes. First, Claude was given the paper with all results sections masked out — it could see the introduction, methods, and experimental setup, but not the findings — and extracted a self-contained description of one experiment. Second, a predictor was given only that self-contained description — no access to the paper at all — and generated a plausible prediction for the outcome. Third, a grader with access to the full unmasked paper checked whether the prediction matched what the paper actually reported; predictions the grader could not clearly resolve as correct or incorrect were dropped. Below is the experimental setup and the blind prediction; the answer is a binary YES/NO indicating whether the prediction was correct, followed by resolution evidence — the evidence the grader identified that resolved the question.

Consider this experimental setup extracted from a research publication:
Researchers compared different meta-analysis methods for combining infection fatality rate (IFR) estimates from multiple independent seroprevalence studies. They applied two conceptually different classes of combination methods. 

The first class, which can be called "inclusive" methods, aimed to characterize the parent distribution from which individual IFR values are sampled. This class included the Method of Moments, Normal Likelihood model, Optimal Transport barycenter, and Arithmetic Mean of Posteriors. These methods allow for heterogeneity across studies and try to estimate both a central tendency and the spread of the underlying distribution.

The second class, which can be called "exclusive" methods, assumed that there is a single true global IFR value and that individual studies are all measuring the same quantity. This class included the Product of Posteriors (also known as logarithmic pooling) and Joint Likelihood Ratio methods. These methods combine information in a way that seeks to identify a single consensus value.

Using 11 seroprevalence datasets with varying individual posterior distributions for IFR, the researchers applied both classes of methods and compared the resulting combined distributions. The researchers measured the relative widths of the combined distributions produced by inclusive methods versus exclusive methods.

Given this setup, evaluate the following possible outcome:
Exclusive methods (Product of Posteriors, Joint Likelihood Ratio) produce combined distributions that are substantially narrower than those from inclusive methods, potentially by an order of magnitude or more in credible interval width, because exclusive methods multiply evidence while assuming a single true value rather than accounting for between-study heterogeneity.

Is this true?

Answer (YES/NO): YES